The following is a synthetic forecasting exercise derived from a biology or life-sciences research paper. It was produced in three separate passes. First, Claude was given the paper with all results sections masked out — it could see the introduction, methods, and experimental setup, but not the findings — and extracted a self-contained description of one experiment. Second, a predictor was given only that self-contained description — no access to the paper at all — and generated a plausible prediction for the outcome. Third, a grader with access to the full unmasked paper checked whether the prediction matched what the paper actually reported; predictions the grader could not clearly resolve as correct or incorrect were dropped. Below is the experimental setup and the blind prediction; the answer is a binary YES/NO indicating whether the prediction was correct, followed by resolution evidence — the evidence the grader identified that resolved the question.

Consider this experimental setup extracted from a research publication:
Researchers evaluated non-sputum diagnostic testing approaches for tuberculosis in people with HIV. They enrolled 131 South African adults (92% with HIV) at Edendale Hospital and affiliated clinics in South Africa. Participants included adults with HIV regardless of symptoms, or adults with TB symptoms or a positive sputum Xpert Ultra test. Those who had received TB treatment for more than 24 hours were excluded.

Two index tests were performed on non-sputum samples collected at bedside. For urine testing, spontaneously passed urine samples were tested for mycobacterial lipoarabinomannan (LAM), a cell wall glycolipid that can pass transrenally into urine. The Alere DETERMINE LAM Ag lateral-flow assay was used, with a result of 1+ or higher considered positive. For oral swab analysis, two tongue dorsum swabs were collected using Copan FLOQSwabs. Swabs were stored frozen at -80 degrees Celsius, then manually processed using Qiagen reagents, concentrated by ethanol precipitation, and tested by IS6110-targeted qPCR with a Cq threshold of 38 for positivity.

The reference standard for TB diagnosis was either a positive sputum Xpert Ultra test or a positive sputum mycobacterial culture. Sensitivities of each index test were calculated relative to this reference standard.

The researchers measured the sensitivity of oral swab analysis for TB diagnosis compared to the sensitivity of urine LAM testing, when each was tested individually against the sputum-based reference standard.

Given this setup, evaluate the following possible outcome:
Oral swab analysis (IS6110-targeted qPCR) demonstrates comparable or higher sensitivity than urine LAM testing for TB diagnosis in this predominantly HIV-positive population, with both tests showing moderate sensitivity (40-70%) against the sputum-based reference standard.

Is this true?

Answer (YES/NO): NO